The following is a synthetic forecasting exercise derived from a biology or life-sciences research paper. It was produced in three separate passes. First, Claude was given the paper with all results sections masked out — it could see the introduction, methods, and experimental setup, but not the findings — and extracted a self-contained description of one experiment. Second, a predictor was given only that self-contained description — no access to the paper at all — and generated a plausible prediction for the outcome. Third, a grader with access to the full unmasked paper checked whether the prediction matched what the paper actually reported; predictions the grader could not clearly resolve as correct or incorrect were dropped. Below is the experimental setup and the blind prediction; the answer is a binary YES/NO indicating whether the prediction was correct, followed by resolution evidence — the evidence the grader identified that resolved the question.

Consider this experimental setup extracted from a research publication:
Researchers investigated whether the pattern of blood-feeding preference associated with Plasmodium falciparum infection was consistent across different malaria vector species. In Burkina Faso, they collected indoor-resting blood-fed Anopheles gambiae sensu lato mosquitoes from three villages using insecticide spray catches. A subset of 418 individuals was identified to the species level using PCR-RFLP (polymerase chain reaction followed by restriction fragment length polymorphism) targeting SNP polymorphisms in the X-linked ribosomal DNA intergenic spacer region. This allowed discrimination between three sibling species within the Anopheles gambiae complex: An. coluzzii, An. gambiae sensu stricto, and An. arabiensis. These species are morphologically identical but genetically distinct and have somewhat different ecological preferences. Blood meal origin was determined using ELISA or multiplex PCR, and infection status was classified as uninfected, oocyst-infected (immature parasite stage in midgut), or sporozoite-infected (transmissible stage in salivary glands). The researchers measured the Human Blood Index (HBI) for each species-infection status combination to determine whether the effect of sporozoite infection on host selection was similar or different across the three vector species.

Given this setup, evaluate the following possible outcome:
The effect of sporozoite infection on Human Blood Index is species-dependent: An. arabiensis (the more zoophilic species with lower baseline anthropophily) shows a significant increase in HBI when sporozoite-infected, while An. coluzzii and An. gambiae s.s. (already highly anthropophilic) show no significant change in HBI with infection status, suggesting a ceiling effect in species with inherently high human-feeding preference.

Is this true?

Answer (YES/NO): NO